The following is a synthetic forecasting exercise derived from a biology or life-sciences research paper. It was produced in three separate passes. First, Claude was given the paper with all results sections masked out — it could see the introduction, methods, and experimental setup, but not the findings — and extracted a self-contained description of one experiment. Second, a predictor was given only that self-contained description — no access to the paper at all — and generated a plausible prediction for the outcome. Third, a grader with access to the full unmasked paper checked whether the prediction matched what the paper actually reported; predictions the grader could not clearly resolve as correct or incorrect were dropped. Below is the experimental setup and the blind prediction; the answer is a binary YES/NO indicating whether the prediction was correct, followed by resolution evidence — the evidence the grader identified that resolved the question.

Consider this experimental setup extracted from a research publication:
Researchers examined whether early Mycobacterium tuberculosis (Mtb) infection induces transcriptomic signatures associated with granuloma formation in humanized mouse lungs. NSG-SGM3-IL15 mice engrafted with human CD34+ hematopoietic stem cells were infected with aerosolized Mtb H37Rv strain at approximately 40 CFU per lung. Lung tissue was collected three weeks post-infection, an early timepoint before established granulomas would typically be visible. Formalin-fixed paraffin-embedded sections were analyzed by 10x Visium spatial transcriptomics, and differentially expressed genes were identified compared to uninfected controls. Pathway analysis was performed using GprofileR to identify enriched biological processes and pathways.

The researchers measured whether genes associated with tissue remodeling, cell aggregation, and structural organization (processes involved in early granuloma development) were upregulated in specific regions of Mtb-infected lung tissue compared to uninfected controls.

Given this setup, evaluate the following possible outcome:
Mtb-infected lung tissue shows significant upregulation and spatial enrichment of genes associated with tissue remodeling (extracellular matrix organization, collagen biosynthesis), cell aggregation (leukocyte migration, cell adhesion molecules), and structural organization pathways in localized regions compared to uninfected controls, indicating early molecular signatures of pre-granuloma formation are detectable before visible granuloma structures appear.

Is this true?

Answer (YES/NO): NO